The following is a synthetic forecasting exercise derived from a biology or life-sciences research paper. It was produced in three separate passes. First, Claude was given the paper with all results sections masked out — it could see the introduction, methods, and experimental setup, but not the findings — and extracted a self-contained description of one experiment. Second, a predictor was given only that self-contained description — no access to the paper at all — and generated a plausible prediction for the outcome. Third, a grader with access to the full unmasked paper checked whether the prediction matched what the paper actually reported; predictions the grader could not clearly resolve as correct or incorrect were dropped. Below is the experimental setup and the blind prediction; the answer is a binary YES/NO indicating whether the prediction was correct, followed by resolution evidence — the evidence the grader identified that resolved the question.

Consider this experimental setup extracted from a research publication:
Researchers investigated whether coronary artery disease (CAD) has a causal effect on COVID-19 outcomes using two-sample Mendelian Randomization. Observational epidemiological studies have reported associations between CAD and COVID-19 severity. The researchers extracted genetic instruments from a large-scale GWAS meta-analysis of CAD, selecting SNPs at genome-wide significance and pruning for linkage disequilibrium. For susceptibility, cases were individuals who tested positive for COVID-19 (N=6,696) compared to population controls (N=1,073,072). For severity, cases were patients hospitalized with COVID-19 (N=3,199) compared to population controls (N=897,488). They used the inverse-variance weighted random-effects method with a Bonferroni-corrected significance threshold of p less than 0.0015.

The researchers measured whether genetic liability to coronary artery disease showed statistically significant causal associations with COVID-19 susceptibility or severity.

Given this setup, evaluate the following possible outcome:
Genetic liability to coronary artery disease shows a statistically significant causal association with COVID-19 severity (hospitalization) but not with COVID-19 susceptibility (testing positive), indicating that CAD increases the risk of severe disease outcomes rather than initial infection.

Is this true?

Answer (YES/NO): NO